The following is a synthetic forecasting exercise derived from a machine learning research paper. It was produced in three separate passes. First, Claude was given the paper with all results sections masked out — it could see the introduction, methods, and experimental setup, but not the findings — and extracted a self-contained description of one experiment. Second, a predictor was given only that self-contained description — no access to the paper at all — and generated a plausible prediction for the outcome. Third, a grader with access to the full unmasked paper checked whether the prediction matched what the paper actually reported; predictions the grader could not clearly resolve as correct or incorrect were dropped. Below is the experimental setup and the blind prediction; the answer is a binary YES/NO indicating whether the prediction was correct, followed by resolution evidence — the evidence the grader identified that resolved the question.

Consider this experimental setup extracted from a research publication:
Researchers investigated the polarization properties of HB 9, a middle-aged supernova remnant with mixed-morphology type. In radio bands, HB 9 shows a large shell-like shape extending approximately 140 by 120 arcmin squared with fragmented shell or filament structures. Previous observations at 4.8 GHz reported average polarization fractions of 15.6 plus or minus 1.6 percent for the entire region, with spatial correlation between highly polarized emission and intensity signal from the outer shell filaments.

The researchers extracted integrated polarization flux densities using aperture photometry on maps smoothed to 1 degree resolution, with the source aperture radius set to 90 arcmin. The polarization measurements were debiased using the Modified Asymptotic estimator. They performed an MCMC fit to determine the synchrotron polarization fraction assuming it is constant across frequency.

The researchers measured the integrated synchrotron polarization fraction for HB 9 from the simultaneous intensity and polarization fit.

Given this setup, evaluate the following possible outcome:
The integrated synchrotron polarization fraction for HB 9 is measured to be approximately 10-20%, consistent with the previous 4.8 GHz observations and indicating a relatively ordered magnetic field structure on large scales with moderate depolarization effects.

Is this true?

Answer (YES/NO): NO